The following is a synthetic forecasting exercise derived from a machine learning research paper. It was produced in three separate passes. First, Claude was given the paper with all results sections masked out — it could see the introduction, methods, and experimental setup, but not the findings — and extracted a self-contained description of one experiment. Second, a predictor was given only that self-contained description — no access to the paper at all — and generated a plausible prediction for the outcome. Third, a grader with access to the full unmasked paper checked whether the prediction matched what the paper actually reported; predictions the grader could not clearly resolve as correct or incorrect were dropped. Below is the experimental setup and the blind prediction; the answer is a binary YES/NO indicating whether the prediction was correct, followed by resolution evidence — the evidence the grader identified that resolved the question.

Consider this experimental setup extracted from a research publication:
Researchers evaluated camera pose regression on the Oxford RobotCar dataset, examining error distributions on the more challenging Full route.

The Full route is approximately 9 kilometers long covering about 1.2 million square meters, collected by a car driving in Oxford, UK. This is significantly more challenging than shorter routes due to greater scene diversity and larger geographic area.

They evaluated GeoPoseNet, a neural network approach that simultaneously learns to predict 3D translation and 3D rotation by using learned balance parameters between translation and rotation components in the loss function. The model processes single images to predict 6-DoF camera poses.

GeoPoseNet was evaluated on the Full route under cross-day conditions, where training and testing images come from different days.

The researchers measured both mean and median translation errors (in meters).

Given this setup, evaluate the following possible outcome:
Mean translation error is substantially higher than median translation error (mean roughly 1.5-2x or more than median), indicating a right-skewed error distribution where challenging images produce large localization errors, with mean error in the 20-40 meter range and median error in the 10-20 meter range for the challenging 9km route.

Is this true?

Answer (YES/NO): NO